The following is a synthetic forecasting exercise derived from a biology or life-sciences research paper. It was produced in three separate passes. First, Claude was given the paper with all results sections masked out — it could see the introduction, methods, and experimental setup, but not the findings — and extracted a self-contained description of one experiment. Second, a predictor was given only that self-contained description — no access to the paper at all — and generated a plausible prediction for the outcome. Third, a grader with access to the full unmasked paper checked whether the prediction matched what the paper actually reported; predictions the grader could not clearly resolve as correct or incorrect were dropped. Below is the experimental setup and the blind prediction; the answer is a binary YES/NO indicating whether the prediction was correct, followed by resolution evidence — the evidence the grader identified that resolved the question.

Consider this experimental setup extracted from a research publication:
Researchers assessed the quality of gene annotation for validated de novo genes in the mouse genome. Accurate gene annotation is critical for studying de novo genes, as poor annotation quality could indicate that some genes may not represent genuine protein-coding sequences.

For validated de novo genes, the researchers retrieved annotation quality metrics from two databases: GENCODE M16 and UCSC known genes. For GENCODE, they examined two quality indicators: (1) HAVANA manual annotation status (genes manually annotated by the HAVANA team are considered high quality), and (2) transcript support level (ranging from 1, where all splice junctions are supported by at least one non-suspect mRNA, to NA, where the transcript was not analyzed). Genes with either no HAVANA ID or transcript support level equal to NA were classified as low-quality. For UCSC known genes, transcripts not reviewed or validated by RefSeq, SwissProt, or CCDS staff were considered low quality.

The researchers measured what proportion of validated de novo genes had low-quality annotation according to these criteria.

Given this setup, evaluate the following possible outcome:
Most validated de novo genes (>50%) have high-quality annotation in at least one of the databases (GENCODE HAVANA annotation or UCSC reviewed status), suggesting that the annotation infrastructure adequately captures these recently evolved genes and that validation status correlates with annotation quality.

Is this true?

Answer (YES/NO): YES